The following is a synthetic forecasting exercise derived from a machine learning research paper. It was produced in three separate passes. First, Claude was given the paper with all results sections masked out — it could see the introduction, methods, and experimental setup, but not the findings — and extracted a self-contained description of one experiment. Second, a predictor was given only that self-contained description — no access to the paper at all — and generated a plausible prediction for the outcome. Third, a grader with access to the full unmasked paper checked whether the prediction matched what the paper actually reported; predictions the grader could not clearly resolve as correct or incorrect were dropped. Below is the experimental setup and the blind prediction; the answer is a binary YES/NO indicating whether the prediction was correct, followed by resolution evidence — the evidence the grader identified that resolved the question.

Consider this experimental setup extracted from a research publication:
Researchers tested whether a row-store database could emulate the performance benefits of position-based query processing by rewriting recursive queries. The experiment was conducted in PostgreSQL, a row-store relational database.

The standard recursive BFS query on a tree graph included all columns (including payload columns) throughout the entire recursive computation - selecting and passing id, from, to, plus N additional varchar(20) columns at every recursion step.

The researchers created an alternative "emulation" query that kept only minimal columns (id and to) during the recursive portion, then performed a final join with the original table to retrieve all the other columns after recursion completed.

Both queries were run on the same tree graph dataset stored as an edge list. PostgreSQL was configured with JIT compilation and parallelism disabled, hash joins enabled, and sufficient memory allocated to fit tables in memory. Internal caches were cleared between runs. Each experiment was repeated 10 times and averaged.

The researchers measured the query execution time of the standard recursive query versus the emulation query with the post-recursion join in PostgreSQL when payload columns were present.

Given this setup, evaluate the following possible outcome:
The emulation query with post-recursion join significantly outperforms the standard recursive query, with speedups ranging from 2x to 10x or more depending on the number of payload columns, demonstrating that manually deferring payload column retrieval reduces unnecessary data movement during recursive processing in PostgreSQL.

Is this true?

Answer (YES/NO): NO